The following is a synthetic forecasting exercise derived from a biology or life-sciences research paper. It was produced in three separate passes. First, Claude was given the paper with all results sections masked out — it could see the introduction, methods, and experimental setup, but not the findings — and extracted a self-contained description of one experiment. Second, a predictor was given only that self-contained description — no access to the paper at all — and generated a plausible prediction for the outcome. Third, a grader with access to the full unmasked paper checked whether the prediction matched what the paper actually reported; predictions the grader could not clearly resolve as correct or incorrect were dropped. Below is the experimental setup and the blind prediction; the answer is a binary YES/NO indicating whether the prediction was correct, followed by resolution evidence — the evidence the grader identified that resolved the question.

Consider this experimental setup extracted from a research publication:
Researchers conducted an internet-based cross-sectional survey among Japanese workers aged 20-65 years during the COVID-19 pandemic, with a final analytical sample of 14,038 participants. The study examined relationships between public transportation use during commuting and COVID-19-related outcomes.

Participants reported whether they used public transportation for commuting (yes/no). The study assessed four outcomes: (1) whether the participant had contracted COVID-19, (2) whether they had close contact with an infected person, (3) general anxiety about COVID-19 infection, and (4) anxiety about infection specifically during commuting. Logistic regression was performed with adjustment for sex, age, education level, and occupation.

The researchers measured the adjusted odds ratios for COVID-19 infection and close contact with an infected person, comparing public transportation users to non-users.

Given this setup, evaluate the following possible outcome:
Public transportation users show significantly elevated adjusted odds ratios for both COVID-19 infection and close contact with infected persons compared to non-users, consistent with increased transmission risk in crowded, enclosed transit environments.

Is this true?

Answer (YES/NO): YES